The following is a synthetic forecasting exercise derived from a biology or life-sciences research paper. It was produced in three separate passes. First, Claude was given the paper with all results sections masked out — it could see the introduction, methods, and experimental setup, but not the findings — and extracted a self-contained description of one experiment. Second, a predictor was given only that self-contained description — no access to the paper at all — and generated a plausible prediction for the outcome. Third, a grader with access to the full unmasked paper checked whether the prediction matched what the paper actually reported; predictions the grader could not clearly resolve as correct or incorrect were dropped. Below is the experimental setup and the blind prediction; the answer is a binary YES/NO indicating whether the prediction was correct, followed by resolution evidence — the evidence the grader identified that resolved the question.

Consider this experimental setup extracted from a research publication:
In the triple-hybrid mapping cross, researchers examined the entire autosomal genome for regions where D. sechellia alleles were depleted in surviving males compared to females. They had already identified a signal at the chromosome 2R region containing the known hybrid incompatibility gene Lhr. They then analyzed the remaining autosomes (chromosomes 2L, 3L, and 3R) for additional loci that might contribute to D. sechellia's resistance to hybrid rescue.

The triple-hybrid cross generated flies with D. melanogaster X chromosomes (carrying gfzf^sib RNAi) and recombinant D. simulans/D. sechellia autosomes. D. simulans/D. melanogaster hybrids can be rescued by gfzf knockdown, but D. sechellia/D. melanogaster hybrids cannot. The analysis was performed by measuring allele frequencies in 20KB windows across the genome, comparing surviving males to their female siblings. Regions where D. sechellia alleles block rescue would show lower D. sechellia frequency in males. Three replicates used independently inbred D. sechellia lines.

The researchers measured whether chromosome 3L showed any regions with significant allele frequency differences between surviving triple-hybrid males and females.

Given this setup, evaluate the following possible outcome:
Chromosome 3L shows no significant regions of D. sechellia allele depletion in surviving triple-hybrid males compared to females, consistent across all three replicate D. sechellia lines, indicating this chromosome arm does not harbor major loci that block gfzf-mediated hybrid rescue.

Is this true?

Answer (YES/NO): NO